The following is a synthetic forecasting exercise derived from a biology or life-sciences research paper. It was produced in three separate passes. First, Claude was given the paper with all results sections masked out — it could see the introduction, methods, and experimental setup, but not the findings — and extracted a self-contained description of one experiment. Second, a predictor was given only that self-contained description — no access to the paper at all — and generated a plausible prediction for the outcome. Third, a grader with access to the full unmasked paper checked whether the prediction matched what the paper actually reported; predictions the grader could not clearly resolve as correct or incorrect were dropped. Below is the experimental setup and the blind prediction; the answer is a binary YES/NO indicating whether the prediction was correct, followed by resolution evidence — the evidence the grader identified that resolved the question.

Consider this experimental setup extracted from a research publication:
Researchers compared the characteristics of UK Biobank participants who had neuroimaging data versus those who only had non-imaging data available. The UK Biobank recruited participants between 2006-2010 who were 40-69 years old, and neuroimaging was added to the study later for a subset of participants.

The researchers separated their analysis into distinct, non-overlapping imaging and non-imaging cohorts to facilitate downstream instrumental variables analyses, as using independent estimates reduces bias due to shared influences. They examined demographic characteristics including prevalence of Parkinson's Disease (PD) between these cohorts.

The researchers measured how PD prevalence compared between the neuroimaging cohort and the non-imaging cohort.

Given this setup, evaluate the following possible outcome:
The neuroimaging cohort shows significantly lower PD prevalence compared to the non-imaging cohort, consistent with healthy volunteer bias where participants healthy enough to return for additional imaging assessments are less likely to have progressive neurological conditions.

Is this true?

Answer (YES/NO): YES